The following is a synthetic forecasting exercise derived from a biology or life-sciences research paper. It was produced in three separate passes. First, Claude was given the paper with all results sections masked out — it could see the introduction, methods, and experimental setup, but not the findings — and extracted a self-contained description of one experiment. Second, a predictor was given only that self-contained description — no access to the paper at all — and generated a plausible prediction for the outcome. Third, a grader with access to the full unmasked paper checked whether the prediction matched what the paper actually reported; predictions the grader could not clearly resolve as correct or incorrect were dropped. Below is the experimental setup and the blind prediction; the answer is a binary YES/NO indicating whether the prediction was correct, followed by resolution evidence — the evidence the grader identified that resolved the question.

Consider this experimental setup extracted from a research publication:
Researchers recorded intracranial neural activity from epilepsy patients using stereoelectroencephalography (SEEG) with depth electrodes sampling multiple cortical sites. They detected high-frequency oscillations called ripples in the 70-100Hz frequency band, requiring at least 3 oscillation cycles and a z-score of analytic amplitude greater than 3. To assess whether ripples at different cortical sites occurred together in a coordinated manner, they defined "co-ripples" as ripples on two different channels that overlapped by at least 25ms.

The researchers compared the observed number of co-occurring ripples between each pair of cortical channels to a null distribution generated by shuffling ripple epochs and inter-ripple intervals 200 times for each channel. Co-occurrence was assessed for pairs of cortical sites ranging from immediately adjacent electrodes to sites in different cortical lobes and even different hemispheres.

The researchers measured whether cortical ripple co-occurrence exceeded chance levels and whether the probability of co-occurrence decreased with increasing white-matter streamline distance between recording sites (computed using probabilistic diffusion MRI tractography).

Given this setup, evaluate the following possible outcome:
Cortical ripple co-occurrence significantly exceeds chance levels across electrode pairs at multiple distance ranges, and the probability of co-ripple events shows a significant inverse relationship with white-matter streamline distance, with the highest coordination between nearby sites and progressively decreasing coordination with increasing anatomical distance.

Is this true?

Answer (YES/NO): NO